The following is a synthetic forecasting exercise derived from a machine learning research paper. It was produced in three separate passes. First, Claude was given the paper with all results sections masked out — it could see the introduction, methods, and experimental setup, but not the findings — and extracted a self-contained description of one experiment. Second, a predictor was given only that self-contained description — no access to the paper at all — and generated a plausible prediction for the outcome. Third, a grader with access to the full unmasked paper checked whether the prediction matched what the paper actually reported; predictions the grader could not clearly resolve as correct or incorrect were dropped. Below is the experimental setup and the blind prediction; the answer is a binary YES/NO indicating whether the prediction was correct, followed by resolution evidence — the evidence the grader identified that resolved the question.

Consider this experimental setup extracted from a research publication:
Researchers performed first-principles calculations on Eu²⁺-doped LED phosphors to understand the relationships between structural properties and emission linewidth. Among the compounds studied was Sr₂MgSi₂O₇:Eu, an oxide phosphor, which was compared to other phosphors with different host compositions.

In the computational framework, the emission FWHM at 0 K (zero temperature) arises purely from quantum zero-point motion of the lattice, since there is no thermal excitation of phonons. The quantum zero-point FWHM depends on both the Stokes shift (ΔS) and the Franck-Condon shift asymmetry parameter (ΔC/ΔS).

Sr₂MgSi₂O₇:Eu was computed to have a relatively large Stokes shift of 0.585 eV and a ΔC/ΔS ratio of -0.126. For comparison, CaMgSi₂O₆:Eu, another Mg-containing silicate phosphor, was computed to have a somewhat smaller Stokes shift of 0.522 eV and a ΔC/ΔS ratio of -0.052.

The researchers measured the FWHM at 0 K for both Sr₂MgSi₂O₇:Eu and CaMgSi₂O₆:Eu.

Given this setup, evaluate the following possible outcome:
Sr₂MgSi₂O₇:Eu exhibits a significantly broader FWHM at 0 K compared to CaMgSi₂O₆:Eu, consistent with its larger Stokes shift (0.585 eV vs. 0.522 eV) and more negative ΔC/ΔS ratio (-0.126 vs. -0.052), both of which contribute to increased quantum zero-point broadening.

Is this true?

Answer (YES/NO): NO